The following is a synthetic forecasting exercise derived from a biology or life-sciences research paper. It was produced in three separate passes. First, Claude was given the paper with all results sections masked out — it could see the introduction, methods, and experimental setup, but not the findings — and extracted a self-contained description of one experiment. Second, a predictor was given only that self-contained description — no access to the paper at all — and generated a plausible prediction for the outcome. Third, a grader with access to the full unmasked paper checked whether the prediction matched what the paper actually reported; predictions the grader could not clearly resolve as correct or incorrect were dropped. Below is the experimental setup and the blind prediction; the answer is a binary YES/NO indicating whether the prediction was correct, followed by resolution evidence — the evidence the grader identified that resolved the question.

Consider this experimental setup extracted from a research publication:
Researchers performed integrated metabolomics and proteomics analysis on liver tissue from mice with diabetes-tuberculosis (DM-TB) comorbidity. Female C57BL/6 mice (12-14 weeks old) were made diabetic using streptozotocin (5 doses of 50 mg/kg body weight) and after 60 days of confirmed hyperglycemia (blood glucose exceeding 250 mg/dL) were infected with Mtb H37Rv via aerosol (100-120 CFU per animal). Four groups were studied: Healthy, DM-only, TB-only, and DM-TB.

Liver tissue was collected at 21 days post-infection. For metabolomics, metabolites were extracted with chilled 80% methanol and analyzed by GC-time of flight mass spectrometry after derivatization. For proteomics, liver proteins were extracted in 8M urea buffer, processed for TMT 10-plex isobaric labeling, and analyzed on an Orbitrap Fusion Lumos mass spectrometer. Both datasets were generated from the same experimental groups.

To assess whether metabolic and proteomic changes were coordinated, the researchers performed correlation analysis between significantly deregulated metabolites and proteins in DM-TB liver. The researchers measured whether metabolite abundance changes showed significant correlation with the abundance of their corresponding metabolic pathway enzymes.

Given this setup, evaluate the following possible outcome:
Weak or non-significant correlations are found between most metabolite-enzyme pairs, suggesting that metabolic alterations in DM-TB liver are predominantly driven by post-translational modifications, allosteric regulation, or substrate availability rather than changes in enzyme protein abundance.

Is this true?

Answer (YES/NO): NO